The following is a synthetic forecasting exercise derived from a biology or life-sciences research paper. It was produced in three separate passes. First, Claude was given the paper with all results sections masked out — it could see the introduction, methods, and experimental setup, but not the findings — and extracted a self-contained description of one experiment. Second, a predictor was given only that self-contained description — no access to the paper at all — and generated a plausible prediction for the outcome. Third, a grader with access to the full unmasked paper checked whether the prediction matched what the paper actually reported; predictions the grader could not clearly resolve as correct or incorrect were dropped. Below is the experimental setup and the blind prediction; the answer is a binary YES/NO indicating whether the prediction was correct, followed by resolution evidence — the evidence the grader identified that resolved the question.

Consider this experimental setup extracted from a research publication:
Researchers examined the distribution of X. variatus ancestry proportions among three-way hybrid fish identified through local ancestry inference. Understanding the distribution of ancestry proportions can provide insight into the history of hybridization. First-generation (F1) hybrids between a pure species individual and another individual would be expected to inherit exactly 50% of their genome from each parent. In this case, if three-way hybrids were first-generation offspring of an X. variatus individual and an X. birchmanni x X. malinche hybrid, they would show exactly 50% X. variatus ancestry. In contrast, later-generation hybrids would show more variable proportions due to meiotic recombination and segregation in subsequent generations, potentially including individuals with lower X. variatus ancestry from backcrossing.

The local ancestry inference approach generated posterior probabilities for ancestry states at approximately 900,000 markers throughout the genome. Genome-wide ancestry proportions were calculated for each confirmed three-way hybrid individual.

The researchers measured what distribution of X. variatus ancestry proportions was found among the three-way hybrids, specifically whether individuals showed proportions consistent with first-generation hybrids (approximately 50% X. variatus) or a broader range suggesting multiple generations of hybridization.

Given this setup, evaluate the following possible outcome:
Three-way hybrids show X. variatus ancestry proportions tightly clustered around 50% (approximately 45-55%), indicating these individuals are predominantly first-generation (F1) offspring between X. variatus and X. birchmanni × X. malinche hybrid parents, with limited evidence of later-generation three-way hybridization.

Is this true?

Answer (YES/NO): YES